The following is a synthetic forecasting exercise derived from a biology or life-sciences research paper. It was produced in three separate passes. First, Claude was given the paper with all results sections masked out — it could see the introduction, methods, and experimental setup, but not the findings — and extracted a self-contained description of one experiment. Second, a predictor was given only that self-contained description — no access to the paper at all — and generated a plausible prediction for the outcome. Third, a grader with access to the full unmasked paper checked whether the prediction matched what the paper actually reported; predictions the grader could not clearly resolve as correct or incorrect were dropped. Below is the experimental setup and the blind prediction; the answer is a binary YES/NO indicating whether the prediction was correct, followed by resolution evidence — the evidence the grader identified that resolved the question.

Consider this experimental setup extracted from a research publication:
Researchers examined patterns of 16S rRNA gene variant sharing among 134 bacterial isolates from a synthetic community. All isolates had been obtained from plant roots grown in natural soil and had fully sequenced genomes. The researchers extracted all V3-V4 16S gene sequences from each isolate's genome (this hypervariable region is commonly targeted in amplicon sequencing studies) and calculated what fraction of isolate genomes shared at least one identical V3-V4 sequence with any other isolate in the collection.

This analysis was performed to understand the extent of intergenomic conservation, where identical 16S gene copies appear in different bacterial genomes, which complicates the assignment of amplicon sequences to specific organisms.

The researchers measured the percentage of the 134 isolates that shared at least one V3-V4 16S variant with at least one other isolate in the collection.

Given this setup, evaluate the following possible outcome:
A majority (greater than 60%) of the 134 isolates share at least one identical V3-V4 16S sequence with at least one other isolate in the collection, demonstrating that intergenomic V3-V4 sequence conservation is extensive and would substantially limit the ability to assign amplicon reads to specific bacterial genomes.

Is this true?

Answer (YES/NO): YES